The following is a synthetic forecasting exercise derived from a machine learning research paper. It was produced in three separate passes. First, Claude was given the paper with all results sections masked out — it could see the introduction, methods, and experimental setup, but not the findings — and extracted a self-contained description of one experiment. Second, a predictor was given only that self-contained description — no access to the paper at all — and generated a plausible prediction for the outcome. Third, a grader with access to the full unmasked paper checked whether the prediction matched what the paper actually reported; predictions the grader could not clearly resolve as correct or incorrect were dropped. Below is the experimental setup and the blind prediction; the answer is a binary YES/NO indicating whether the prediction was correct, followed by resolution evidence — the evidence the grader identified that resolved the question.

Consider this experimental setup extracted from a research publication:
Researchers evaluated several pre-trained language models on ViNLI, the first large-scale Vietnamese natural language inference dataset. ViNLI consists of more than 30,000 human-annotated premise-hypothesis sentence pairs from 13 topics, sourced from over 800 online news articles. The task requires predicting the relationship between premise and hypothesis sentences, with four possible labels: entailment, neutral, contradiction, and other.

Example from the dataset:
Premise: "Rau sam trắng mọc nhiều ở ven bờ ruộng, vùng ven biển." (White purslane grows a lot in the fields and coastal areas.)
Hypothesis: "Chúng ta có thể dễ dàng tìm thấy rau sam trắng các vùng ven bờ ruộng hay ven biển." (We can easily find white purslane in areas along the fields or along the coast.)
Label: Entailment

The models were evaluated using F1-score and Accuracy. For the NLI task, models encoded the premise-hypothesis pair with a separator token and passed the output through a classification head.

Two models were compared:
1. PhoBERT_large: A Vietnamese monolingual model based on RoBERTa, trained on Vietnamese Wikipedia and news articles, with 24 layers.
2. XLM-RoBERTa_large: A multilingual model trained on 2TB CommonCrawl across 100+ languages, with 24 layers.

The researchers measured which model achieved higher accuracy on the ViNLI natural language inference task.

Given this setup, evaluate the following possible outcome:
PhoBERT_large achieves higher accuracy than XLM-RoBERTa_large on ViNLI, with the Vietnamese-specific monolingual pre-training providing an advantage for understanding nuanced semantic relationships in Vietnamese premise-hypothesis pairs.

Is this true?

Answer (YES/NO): NO